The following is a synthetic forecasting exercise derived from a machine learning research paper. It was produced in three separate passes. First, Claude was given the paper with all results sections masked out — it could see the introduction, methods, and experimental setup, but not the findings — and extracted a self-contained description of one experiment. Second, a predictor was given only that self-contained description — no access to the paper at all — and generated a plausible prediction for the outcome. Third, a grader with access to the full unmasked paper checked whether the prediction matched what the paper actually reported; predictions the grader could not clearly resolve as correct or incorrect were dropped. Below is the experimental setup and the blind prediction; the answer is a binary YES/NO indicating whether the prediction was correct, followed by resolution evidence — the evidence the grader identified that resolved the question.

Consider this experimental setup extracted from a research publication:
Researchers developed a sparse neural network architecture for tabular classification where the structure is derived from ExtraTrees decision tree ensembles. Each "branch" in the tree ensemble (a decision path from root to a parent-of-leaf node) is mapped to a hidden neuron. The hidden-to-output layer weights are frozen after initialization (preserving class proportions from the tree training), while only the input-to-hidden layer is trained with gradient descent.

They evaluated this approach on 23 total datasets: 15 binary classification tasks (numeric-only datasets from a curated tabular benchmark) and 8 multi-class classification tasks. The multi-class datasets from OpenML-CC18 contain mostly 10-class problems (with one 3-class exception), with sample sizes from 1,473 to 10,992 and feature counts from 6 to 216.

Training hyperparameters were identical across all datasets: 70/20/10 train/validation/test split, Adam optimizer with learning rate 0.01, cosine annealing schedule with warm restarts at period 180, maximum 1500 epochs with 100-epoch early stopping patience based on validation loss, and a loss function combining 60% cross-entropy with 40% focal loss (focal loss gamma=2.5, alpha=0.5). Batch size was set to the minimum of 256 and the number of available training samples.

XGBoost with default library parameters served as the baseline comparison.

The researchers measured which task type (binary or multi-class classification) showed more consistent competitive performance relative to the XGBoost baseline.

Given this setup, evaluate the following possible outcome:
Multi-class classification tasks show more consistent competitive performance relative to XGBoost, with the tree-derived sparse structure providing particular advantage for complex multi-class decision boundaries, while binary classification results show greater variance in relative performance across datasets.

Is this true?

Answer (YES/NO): YES